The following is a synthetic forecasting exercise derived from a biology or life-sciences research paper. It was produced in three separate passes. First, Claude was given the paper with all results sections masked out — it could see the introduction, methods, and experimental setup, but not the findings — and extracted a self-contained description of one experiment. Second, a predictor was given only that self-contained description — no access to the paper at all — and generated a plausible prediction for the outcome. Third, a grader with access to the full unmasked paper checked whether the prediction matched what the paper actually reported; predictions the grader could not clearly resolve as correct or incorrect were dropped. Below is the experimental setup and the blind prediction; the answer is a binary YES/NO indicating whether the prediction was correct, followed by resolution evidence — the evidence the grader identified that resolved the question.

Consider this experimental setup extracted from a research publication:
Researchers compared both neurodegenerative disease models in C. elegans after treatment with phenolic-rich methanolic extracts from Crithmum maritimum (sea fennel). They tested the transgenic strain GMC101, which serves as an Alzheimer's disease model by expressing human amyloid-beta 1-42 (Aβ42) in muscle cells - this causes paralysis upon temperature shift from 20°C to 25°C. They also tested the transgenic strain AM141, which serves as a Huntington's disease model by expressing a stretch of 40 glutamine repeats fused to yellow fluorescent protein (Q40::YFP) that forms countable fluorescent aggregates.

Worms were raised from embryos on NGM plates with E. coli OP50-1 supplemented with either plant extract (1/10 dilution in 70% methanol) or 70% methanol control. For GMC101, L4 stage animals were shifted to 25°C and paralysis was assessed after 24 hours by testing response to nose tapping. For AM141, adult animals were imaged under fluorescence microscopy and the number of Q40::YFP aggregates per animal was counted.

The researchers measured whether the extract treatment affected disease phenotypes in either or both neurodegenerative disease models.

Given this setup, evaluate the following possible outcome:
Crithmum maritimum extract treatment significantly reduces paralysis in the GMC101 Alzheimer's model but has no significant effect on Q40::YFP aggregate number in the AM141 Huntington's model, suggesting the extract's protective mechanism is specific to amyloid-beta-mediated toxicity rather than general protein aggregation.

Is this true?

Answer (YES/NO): NO